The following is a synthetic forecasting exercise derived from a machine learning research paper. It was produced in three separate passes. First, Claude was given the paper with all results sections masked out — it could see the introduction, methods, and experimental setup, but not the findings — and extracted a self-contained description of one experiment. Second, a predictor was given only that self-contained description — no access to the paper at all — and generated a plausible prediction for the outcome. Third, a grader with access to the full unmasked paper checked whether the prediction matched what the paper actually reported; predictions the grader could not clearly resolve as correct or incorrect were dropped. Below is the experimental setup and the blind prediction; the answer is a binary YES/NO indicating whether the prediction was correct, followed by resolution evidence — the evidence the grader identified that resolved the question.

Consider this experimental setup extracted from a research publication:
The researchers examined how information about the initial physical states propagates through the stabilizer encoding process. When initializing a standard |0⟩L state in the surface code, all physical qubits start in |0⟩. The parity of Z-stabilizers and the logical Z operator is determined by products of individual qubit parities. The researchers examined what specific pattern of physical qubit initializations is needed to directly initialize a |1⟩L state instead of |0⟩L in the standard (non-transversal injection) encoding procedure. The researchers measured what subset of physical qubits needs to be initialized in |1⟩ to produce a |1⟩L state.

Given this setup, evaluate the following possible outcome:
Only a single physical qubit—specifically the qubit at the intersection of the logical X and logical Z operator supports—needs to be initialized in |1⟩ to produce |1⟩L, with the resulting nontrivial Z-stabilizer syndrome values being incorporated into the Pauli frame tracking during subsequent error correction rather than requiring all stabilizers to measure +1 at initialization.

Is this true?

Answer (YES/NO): NO